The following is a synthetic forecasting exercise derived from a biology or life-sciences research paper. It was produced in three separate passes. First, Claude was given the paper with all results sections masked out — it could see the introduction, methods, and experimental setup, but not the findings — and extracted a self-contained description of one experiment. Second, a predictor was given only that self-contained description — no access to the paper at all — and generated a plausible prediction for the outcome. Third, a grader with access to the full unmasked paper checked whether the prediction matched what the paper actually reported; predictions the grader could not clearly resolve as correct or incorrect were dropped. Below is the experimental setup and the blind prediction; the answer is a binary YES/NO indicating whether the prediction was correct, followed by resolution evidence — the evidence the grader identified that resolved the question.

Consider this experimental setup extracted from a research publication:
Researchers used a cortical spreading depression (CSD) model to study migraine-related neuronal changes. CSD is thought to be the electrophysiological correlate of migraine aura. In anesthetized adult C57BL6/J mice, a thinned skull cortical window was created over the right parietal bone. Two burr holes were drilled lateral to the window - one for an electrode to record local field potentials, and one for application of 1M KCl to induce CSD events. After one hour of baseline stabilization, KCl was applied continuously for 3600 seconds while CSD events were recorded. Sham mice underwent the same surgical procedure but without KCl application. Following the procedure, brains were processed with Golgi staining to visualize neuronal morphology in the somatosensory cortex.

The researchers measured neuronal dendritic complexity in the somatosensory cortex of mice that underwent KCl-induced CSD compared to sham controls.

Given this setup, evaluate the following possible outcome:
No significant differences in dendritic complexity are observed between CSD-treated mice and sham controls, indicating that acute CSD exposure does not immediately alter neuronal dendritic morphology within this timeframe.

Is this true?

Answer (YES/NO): NO